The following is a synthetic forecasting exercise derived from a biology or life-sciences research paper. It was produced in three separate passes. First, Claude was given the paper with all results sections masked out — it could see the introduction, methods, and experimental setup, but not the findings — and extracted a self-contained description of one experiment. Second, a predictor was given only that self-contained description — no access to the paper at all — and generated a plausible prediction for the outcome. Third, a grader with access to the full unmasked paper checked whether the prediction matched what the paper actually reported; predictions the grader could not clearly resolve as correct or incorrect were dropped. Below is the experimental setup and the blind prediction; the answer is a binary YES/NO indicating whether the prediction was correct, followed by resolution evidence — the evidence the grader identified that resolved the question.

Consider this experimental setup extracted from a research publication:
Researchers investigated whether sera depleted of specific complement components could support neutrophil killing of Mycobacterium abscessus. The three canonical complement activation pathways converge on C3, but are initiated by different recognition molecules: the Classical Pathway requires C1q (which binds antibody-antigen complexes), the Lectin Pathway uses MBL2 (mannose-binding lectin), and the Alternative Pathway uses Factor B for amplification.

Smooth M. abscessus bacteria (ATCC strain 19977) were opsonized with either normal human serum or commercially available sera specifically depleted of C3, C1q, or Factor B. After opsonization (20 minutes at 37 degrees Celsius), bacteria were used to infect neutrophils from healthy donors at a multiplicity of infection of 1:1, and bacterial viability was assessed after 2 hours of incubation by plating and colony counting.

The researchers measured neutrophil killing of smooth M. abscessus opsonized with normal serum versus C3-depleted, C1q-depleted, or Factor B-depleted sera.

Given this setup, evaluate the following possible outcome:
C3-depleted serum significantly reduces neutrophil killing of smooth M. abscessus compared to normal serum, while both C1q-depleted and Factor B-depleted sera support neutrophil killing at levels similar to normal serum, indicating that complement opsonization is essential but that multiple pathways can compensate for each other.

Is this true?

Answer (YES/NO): NO